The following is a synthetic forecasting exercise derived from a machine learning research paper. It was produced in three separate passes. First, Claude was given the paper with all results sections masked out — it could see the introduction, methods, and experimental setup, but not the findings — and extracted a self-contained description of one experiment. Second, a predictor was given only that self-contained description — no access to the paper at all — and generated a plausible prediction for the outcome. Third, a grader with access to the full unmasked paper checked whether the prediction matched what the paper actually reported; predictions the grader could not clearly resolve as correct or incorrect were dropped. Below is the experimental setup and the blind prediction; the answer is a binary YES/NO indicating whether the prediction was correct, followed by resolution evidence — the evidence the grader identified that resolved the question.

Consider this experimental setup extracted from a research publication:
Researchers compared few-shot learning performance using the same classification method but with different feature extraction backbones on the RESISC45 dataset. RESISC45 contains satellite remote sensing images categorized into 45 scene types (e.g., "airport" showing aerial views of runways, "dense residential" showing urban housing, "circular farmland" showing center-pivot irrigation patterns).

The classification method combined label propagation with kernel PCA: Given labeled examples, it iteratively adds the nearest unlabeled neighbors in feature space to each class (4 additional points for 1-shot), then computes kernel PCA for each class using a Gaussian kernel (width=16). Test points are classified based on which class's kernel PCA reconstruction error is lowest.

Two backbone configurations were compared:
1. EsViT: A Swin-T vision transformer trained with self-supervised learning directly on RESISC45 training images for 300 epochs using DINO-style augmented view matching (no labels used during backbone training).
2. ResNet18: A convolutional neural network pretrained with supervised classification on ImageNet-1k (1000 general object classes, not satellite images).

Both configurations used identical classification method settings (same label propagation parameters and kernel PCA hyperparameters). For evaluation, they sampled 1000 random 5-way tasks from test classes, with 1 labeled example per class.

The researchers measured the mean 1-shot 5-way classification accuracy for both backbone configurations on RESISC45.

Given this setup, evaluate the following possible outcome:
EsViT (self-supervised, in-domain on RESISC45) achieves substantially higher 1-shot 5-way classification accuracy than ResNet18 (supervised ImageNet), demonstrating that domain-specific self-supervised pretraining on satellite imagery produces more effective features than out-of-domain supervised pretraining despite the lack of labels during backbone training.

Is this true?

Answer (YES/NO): YES